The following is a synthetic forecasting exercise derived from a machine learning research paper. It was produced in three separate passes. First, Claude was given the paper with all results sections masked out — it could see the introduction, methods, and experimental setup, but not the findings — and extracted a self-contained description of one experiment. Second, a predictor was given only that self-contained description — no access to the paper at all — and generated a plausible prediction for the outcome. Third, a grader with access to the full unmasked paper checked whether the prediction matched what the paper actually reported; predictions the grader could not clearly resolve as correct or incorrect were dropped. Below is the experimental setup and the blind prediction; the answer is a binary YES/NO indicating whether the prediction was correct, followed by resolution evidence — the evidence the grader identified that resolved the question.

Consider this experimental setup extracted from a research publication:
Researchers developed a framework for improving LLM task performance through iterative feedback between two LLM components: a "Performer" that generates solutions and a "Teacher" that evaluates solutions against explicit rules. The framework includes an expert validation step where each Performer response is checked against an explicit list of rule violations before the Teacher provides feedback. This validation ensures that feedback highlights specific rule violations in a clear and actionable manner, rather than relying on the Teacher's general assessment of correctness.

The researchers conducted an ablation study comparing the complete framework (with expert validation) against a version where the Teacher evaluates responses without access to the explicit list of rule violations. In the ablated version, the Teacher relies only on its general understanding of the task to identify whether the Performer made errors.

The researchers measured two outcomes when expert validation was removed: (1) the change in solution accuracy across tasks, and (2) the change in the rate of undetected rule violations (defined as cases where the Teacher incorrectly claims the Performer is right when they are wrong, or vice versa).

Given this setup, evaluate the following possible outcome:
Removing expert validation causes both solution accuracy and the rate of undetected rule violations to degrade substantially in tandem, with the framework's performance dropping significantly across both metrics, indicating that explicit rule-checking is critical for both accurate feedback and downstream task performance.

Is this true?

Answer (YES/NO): NO